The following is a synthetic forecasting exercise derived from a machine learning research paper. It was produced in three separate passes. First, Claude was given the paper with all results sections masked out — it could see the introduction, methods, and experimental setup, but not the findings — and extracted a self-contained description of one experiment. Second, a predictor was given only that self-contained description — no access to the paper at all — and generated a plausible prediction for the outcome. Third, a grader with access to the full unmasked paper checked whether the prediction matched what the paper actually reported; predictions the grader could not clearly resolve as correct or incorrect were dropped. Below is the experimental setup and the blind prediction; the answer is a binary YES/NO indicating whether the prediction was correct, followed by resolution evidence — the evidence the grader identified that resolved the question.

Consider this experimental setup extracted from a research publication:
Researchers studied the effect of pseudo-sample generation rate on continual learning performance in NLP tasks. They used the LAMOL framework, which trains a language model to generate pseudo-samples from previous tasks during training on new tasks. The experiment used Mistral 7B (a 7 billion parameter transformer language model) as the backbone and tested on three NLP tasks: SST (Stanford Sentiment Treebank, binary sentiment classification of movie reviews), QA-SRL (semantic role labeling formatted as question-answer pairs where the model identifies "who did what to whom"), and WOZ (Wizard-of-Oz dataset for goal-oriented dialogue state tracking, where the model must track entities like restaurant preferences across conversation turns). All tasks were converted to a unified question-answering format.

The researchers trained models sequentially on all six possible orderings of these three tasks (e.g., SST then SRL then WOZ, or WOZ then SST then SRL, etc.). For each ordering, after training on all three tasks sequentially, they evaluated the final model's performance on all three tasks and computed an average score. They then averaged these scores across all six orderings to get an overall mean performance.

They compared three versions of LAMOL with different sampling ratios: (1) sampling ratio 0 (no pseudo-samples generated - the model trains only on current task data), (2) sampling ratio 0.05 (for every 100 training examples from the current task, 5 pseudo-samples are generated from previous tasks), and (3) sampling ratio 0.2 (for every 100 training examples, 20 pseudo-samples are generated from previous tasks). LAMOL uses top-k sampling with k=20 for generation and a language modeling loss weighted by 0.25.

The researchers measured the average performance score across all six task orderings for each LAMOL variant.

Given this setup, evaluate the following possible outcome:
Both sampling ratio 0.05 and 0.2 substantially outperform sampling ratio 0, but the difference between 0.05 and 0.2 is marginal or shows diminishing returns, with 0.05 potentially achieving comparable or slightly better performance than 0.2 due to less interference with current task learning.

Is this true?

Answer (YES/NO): NO